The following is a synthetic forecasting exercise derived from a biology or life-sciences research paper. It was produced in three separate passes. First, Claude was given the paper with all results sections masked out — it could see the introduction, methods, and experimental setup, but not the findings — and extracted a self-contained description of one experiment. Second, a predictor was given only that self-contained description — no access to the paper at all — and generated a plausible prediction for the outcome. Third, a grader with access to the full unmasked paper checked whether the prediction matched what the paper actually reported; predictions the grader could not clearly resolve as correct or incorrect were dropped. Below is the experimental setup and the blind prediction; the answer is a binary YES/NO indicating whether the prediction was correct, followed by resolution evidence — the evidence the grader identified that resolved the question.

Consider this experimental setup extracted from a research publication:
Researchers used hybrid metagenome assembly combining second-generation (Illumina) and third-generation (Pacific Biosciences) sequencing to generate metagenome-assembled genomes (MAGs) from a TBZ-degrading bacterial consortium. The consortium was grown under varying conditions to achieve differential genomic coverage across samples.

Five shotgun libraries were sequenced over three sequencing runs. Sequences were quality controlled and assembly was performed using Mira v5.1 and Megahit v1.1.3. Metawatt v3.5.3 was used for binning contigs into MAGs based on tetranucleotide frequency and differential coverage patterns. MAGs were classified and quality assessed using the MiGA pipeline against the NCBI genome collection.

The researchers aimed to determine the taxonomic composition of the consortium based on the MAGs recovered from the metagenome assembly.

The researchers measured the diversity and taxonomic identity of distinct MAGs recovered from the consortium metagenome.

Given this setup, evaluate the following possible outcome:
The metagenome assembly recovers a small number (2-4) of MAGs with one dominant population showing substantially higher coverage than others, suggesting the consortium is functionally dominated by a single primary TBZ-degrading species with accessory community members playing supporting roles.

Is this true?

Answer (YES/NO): NO